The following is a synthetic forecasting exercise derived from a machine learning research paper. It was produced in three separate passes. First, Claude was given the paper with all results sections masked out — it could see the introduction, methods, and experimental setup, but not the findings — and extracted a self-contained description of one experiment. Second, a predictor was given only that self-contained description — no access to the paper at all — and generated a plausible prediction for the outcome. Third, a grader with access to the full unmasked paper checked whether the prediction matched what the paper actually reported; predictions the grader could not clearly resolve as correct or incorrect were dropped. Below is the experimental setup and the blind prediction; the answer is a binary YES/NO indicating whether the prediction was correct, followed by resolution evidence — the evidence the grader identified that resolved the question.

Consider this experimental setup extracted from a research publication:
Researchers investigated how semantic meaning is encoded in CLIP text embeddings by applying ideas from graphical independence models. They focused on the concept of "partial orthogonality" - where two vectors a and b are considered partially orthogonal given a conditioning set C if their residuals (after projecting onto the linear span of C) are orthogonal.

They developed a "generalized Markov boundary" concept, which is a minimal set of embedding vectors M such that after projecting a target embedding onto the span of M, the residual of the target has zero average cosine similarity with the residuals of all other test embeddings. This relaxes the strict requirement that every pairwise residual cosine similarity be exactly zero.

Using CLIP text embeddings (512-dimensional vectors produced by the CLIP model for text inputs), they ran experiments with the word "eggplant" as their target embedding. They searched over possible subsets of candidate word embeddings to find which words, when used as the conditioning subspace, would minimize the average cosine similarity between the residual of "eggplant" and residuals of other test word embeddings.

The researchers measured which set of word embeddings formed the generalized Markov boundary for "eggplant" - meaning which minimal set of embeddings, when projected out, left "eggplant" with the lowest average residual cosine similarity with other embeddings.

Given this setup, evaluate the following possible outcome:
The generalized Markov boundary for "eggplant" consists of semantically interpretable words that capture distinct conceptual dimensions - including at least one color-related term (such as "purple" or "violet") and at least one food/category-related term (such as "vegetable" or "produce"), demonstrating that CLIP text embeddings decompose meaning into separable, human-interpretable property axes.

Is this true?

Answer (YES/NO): YES